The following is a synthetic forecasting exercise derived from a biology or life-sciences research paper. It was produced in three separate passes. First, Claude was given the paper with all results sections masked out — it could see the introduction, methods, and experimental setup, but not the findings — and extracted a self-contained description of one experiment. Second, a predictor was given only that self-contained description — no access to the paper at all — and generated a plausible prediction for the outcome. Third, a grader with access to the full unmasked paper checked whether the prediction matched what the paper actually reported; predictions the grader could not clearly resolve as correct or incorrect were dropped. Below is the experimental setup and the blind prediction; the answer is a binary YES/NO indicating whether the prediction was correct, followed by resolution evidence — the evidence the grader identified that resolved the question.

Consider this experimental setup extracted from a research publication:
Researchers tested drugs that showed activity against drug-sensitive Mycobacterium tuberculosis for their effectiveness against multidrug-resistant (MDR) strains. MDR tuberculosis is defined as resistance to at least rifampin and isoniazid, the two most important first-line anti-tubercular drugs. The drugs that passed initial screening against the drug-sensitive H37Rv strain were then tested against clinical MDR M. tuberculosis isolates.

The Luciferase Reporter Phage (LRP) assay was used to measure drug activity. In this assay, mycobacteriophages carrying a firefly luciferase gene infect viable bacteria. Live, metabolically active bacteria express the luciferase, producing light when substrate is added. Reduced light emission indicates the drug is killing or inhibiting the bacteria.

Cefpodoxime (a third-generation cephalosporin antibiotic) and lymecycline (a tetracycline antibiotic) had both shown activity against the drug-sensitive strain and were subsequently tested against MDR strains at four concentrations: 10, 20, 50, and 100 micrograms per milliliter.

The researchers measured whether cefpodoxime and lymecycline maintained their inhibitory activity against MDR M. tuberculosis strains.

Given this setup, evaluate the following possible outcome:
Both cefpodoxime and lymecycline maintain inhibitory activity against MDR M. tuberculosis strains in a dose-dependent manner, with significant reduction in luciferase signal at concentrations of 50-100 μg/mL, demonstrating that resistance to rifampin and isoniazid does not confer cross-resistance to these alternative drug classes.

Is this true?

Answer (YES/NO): NO